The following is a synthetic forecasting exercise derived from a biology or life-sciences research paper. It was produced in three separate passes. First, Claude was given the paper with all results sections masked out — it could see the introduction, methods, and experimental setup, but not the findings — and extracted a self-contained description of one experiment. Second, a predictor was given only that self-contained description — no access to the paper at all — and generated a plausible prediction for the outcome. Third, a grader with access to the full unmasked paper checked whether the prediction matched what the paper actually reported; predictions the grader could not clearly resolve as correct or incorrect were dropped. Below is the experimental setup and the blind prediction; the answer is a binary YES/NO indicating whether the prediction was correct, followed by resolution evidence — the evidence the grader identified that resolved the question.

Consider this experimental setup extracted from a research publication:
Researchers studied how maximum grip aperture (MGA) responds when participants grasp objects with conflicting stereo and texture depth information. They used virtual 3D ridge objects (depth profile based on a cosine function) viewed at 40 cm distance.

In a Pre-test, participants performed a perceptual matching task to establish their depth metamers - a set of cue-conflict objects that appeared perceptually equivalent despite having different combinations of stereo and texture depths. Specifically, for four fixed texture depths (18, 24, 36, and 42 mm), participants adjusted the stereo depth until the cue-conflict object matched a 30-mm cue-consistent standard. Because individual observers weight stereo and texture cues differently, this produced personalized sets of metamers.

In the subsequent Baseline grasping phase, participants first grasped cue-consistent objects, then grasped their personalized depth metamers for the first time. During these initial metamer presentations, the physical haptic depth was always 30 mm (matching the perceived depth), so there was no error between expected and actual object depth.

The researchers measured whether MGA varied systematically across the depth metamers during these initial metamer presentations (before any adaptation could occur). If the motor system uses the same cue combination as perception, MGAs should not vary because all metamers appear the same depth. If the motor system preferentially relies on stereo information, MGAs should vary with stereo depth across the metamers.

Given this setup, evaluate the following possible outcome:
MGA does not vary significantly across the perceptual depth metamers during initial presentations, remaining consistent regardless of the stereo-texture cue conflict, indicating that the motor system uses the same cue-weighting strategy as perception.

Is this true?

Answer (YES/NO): YES